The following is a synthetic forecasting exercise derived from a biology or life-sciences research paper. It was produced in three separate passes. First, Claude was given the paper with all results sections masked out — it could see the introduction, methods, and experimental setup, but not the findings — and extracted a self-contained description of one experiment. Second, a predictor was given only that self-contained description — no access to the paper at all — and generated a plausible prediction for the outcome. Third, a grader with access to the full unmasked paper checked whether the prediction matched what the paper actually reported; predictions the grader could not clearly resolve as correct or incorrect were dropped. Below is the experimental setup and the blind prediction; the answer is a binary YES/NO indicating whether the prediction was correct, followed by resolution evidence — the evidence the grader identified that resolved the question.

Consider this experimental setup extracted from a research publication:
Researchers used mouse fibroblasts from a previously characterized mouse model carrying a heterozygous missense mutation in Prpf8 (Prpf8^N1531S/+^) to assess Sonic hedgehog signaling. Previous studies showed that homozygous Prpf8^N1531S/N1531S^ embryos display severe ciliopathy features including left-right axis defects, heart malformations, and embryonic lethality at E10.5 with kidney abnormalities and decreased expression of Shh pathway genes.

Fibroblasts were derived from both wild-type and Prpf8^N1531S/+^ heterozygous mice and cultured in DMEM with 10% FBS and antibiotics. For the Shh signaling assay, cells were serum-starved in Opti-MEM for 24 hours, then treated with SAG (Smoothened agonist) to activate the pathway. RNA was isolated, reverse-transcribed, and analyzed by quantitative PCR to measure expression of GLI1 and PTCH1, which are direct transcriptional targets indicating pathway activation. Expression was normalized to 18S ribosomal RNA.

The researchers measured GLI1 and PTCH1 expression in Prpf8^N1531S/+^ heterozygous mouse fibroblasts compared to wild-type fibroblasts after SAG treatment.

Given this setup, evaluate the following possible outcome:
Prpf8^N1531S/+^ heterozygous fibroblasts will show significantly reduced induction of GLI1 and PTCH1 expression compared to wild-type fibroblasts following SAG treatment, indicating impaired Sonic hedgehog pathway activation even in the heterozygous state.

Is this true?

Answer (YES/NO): NO